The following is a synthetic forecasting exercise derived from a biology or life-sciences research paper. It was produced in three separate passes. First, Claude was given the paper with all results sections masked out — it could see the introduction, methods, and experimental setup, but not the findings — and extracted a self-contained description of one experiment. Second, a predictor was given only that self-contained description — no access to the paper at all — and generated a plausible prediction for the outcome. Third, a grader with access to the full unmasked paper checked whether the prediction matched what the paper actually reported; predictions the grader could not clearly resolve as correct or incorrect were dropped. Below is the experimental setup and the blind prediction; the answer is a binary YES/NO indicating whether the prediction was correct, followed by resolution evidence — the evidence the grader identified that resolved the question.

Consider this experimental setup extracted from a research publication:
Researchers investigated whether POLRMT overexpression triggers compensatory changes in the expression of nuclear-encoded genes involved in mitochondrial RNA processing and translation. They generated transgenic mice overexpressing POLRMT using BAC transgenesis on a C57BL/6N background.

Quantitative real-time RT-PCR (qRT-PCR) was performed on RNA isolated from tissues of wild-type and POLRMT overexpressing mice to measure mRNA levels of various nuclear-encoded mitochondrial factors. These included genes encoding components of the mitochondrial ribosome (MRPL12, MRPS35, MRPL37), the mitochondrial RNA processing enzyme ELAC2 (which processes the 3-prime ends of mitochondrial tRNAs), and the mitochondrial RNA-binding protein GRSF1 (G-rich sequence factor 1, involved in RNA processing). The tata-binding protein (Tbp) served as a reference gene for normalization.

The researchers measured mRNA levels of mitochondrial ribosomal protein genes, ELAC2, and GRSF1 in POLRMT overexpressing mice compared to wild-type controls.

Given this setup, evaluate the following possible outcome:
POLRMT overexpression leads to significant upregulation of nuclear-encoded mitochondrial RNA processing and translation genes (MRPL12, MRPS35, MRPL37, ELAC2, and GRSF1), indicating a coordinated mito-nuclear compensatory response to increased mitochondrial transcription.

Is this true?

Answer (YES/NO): NO